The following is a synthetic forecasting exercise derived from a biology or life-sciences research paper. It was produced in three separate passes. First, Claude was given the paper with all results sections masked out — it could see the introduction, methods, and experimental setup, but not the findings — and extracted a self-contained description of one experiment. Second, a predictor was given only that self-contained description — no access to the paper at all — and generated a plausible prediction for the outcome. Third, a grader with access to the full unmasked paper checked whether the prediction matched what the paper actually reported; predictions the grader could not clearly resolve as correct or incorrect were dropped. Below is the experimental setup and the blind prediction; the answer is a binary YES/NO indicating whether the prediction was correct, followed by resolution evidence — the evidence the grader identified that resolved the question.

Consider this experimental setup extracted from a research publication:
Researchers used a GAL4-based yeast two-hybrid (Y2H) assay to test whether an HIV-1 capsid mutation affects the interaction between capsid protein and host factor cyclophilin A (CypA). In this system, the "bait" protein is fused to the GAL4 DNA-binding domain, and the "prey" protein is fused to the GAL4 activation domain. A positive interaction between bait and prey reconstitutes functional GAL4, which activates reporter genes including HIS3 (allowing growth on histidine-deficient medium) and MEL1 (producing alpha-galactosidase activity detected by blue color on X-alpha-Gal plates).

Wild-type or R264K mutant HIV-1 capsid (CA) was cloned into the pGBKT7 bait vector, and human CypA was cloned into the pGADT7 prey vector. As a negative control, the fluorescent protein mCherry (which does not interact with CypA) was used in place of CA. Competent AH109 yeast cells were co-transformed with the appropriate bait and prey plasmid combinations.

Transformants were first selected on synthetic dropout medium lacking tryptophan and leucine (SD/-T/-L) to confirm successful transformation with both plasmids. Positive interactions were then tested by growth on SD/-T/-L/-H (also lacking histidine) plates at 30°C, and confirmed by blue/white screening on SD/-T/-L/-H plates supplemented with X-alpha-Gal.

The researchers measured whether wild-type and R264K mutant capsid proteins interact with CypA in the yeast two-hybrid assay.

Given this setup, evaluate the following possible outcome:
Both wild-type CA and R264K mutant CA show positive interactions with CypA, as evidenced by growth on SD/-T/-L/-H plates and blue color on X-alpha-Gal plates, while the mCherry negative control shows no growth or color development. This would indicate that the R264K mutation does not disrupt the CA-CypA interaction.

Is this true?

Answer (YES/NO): YES